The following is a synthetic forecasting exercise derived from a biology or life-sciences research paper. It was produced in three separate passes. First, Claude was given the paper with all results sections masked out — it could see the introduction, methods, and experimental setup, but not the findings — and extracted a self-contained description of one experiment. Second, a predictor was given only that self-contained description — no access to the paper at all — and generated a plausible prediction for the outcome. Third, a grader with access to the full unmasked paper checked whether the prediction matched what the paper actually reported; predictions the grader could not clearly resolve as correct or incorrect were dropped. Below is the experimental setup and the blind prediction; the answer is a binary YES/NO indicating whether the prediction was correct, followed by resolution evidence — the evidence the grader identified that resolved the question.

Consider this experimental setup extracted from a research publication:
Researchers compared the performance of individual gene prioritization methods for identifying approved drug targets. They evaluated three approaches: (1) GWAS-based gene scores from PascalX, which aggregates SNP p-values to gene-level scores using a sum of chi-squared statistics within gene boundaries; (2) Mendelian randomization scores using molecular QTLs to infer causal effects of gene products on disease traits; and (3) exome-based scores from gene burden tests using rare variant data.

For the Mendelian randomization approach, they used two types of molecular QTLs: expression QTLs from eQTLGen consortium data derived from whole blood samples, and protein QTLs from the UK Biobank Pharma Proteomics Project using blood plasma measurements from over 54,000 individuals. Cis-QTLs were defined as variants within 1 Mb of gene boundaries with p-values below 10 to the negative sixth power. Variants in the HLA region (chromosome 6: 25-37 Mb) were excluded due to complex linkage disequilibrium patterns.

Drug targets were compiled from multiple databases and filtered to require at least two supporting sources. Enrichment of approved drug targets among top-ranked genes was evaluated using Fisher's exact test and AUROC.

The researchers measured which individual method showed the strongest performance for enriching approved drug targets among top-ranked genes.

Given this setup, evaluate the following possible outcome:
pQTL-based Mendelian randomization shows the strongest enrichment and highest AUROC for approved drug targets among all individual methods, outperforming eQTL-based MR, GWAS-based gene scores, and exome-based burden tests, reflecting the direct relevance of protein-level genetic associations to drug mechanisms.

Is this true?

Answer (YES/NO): NO